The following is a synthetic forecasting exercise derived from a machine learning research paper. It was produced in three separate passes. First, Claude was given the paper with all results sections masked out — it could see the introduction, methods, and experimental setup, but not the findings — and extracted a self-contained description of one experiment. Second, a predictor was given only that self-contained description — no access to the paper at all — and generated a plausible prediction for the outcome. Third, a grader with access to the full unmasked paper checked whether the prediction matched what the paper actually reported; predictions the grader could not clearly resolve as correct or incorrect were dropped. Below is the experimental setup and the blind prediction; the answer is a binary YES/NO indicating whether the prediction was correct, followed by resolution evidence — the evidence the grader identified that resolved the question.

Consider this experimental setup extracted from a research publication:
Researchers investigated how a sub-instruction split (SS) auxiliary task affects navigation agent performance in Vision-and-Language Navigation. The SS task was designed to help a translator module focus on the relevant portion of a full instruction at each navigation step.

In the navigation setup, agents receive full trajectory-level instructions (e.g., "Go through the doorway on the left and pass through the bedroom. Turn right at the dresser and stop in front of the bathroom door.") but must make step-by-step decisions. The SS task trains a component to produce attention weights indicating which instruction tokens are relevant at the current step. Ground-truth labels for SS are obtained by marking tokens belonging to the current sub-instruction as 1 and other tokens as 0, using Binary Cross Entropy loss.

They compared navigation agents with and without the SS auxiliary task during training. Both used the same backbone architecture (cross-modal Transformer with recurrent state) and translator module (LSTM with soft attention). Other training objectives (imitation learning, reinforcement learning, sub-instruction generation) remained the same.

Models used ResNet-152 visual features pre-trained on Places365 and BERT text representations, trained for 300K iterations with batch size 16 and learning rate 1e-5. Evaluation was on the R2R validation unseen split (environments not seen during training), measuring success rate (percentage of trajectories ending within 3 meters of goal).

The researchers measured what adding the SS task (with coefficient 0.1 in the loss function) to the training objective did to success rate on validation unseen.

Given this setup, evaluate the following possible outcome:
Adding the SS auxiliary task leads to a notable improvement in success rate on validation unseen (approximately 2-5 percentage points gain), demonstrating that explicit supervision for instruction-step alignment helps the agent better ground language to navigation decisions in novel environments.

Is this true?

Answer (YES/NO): NO